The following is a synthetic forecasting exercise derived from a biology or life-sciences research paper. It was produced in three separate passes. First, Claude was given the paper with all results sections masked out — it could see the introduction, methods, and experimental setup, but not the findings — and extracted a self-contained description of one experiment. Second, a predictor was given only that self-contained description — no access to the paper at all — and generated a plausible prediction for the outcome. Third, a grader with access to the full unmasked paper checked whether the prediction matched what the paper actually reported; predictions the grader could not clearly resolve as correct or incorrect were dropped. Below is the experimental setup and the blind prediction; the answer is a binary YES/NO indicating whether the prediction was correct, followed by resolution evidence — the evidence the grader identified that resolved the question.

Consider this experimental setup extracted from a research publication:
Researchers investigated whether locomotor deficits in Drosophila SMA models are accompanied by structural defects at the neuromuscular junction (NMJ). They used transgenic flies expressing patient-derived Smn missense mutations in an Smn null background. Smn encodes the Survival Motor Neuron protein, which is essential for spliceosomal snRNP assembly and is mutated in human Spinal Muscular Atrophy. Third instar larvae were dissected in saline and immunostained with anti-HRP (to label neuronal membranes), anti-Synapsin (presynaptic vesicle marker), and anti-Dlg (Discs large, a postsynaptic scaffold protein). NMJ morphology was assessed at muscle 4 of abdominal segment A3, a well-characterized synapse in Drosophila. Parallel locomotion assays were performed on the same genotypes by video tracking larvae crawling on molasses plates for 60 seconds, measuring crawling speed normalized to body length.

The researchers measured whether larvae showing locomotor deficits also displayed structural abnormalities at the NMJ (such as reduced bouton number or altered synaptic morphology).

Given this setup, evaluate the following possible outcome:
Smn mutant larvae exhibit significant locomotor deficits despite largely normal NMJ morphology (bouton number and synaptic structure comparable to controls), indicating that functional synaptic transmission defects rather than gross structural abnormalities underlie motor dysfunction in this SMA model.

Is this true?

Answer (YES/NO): NO